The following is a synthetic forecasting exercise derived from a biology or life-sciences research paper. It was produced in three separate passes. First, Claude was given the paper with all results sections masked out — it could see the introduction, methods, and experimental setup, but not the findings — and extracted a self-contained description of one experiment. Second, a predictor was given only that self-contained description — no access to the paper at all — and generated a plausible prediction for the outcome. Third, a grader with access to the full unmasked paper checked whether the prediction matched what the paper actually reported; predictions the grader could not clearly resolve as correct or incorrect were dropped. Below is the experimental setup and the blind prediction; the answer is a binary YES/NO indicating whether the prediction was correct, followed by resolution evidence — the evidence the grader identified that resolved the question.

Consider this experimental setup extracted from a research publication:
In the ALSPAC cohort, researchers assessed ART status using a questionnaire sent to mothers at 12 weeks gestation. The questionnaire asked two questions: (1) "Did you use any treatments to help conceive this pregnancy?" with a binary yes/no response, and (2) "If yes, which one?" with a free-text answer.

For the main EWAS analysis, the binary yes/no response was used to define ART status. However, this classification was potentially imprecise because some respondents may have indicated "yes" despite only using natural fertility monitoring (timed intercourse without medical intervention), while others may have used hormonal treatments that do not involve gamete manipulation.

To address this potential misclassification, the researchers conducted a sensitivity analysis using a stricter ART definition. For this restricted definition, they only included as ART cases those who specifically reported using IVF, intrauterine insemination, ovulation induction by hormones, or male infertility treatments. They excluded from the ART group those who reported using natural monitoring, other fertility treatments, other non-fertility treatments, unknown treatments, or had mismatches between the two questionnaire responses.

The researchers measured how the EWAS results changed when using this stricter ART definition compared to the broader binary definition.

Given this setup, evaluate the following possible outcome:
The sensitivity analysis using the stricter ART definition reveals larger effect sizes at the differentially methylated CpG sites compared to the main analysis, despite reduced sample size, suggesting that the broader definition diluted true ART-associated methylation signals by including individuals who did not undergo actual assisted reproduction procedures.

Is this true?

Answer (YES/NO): NO